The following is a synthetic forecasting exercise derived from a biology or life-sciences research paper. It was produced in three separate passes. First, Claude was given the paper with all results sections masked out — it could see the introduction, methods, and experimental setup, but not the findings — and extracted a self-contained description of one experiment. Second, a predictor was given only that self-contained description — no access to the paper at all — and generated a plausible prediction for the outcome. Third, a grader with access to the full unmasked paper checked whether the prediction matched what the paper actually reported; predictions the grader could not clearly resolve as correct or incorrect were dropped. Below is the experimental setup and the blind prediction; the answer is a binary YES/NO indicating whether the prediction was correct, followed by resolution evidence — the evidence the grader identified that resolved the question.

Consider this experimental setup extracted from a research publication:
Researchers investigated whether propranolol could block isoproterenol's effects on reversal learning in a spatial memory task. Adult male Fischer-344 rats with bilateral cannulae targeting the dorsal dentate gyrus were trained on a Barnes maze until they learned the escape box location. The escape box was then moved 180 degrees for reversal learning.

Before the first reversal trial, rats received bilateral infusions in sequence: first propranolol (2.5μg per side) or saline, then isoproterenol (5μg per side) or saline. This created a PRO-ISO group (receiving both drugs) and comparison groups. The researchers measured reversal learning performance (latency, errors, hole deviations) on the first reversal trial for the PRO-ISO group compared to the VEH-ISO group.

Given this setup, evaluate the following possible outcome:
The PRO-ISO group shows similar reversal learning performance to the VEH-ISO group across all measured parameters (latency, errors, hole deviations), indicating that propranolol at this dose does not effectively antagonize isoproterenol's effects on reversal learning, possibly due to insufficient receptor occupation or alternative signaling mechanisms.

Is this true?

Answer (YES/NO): NO